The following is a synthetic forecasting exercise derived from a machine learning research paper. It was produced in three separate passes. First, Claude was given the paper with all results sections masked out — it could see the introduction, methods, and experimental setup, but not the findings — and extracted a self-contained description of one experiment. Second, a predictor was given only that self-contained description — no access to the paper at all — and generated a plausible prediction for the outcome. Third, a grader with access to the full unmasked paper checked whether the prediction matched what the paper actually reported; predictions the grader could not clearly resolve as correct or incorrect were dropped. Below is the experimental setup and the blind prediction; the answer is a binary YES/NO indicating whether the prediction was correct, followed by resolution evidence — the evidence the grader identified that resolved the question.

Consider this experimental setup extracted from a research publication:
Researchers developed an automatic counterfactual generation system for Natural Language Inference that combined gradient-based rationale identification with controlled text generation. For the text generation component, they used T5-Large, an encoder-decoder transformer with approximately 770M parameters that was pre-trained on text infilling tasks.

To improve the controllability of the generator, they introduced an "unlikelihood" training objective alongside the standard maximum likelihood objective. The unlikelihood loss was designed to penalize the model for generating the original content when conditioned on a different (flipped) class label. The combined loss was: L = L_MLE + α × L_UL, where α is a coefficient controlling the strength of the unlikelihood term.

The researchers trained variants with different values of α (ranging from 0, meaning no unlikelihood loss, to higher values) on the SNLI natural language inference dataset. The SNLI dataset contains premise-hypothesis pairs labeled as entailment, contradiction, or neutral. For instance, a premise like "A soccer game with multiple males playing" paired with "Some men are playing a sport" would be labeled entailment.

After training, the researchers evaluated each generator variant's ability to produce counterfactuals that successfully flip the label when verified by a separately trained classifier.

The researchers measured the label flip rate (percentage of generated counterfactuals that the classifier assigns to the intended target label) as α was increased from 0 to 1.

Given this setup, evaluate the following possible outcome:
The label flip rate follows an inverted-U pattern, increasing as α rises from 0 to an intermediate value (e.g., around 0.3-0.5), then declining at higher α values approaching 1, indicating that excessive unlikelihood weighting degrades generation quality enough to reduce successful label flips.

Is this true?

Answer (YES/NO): NO